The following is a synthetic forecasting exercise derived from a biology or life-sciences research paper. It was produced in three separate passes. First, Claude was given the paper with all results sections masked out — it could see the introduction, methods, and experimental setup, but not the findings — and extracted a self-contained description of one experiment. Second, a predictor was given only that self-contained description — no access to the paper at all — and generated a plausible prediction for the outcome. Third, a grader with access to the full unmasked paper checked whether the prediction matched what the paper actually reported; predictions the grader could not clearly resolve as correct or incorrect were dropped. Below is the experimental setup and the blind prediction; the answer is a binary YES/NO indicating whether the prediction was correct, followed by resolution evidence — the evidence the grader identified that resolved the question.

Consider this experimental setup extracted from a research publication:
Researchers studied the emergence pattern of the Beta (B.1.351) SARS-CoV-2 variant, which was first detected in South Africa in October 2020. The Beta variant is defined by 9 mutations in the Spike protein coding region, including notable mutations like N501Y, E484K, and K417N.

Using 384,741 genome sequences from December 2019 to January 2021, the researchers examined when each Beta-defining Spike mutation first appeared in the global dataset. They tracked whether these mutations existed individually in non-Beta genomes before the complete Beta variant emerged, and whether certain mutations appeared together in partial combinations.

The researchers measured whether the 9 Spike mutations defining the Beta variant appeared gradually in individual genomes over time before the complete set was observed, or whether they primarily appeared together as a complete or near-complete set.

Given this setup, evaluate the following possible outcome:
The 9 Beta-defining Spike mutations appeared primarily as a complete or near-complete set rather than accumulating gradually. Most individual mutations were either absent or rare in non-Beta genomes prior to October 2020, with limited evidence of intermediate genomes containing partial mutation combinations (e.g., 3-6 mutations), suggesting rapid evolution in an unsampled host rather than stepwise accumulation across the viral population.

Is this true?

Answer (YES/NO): YES